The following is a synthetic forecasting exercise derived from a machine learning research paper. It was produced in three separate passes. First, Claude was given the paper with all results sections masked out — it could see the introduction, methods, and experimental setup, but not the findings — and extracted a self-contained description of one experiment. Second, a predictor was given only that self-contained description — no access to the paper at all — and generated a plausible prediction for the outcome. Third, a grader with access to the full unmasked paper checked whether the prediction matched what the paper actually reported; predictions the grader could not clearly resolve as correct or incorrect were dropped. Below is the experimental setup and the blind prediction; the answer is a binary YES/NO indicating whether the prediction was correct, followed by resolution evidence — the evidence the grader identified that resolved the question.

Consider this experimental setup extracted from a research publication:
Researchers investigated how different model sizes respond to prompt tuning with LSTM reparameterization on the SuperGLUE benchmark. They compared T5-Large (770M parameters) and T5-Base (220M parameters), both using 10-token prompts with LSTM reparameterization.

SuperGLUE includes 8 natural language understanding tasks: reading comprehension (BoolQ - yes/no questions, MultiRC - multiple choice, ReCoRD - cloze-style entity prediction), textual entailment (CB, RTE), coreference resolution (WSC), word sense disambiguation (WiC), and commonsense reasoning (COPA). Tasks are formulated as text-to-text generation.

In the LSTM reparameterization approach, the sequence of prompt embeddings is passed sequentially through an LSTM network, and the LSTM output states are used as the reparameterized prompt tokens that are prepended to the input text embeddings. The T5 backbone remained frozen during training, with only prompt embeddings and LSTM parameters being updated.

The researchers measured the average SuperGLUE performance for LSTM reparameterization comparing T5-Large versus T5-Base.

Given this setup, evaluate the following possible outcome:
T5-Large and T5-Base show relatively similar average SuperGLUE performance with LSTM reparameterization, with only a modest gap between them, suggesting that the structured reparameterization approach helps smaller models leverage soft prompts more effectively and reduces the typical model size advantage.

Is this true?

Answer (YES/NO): NO